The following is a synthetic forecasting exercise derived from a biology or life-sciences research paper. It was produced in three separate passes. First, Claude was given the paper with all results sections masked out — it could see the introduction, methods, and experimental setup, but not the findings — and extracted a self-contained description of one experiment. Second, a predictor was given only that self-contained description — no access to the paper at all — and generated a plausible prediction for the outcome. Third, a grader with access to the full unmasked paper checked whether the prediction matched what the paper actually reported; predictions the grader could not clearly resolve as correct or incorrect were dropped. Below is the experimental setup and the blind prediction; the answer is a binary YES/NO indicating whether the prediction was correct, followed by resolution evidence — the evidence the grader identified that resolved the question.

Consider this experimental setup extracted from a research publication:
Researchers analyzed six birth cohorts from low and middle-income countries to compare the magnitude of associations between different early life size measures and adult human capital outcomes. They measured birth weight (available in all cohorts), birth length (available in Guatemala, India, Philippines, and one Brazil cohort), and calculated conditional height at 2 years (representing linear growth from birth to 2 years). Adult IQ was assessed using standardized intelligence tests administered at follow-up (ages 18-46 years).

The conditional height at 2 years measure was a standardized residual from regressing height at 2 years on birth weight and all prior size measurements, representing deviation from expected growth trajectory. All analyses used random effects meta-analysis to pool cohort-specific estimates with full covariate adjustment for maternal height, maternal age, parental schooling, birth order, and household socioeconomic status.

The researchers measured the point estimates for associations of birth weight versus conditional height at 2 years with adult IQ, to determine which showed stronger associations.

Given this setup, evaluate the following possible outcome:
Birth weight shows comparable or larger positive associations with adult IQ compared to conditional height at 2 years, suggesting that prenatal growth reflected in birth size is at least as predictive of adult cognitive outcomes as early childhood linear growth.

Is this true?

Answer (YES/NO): NO